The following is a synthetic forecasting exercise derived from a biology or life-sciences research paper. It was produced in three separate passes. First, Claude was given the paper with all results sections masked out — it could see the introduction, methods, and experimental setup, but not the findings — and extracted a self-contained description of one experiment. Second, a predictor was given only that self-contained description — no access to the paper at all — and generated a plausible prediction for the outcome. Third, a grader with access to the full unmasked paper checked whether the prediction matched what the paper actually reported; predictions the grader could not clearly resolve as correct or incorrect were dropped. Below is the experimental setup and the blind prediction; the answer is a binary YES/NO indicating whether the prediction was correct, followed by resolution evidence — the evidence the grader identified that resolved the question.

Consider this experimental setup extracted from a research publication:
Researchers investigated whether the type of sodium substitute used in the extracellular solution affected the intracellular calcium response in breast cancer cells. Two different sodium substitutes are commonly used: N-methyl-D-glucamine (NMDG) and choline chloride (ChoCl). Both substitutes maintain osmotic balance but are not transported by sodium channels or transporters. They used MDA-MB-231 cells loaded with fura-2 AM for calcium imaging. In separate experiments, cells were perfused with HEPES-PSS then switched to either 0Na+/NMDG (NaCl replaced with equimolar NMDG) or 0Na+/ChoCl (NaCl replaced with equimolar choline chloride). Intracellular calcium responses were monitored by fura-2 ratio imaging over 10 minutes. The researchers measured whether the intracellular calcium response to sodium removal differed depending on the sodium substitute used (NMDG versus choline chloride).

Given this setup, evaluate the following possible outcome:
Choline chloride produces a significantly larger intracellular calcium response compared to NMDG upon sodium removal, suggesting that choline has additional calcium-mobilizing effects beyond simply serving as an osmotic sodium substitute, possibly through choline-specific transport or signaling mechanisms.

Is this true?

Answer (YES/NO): NO